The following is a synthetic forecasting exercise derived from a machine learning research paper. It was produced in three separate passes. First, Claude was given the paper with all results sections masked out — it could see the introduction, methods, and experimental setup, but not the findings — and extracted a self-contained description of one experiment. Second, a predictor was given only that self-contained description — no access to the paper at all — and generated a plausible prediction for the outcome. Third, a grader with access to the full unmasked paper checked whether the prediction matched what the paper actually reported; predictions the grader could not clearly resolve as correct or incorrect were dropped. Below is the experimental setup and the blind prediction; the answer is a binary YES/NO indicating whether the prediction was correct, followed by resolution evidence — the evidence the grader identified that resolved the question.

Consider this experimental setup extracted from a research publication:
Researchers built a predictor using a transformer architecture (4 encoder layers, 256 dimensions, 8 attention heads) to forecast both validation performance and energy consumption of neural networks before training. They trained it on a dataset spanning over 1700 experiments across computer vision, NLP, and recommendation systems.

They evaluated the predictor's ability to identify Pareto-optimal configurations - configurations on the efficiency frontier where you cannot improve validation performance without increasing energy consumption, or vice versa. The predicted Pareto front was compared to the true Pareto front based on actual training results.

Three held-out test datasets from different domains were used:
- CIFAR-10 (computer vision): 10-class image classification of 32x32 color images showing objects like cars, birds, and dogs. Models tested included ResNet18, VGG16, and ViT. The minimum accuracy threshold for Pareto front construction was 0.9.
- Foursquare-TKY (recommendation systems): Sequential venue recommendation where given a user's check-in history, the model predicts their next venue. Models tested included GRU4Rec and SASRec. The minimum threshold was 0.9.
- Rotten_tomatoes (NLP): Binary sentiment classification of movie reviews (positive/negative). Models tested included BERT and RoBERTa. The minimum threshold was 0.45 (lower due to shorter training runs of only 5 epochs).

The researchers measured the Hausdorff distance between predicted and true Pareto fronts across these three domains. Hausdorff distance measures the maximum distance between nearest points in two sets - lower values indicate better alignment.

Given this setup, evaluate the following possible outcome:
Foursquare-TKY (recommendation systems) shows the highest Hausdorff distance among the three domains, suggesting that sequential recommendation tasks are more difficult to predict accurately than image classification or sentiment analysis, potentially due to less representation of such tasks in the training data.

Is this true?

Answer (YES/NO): NO